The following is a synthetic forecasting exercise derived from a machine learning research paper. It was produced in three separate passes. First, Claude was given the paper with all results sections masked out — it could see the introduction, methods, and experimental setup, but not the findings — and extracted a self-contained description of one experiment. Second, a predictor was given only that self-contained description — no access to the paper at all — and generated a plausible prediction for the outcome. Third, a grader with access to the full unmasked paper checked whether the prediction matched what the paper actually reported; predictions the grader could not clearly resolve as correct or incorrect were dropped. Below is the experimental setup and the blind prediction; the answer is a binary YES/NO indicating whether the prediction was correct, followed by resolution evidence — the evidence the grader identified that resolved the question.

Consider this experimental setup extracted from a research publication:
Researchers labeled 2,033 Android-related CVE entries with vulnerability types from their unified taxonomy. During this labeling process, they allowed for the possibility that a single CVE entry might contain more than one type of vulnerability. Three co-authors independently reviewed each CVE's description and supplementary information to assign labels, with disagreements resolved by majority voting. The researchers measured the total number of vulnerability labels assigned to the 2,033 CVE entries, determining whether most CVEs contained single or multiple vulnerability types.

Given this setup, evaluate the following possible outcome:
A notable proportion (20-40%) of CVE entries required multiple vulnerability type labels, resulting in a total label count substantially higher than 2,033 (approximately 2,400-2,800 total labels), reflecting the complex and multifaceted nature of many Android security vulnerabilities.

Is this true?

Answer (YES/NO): NO